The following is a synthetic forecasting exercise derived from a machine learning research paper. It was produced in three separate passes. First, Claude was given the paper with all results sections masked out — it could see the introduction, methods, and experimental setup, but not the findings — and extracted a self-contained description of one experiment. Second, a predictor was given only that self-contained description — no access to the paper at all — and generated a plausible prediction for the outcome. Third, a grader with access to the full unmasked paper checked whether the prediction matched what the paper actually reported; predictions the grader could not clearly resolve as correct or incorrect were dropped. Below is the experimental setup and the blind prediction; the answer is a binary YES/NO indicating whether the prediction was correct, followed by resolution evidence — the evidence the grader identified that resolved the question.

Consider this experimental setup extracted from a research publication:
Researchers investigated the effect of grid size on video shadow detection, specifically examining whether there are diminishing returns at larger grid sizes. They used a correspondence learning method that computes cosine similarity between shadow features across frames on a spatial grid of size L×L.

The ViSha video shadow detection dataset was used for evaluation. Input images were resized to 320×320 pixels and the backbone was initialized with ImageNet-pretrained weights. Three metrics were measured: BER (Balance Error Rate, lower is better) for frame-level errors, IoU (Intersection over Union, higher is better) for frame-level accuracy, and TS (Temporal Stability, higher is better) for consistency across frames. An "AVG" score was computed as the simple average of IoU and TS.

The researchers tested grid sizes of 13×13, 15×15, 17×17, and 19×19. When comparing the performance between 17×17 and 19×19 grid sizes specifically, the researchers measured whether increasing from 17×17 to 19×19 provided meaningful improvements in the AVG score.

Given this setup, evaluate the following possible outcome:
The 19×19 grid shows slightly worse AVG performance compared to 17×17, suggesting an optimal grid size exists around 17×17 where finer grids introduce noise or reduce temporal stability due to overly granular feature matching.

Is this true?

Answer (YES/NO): NO